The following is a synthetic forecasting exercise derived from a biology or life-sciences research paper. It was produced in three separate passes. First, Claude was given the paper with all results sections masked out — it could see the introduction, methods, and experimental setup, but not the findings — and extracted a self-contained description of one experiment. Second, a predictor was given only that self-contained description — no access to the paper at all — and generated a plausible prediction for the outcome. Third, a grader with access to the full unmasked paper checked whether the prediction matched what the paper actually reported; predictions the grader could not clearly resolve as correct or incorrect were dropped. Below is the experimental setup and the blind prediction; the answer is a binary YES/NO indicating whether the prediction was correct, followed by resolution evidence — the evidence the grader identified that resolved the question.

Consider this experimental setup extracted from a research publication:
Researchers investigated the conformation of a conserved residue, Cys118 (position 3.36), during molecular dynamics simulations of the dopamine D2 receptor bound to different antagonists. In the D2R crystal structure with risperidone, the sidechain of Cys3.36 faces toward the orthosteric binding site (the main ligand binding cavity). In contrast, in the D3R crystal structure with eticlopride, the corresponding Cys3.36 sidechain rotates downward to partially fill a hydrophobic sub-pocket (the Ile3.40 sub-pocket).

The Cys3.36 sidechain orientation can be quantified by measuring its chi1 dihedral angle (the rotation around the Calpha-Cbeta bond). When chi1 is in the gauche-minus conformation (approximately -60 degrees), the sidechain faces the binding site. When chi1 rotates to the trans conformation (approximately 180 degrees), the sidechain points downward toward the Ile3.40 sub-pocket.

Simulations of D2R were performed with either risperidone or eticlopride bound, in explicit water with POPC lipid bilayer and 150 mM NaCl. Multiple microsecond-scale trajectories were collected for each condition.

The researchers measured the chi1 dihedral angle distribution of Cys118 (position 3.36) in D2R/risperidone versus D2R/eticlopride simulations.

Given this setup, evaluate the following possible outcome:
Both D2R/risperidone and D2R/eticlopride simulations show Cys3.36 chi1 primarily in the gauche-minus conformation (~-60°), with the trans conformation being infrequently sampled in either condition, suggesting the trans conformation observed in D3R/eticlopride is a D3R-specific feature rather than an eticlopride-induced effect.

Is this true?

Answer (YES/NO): NO